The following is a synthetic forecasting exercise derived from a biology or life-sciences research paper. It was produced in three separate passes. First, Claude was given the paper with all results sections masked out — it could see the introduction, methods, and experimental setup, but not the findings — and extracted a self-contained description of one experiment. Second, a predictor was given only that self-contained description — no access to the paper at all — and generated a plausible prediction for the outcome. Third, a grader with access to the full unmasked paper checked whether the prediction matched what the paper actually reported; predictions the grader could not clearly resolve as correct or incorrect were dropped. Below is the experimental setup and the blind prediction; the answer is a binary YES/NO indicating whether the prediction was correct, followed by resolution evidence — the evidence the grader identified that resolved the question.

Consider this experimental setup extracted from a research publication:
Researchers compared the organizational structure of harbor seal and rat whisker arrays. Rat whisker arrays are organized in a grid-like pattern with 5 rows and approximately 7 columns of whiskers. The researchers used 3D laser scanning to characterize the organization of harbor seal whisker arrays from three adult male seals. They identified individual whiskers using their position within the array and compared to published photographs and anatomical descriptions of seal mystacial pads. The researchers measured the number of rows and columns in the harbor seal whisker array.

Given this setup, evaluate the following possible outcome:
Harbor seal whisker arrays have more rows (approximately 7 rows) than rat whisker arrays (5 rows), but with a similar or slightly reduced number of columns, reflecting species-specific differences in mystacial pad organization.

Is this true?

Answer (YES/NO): NO